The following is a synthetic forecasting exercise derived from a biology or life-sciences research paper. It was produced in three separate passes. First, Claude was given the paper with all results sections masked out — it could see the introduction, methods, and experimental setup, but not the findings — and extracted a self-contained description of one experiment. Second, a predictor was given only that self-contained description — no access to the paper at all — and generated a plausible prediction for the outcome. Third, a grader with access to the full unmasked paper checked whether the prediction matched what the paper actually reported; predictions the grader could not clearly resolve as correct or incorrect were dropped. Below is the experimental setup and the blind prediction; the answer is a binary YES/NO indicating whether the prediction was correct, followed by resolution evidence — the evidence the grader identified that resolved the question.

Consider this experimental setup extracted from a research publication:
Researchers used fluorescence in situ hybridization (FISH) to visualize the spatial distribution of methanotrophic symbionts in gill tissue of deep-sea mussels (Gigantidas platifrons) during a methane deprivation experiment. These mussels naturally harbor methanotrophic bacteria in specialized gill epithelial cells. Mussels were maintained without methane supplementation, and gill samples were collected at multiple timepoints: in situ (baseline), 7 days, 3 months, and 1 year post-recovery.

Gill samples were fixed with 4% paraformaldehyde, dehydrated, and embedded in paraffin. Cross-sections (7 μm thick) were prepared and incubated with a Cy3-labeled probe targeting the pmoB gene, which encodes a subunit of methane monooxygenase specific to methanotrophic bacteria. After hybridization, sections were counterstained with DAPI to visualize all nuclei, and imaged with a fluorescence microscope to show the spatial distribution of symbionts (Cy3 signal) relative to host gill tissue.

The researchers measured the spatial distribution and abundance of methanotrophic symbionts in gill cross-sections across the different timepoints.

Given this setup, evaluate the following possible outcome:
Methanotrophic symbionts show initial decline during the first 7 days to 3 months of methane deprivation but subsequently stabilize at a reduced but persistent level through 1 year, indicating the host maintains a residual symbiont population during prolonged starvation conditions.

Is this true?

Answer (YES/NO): NO